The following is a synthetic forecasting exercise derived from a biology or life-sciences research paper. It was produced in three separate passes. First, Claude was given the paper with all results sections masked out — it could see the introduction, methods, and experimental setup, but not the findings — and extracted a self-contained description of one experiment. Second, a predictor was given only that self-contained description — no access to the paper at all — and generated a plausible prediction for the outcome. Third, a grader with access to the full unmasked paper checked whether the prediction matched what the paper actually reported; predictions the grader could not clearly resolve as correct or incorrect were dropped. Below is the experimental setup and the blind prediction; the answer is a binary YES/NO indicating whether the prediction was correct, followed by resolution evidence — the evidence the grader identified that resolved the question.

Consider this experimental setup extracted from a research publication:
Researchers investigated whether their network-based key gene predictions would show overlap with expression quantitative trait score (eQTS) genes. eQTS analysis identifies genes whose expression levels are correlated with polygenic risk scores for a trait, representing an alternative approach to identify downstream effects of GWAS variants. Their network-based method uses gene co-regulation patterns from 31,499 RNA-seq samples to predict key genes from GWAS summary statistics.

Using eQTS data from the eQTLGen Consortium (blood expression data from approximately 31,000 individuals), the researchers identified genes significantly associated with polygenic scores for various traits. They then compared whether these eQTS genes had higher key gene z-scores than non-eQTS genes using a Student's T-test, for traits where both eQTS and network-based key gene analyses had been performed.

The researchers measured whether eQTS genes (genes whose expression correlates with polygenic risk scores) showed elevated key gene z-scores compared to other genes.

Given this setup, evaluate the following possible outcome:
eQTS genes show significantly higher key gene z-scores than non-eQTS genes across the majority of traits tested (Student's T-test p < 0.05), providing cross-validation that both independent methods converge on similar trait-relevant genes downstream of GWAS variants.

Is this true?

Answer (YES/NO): NO